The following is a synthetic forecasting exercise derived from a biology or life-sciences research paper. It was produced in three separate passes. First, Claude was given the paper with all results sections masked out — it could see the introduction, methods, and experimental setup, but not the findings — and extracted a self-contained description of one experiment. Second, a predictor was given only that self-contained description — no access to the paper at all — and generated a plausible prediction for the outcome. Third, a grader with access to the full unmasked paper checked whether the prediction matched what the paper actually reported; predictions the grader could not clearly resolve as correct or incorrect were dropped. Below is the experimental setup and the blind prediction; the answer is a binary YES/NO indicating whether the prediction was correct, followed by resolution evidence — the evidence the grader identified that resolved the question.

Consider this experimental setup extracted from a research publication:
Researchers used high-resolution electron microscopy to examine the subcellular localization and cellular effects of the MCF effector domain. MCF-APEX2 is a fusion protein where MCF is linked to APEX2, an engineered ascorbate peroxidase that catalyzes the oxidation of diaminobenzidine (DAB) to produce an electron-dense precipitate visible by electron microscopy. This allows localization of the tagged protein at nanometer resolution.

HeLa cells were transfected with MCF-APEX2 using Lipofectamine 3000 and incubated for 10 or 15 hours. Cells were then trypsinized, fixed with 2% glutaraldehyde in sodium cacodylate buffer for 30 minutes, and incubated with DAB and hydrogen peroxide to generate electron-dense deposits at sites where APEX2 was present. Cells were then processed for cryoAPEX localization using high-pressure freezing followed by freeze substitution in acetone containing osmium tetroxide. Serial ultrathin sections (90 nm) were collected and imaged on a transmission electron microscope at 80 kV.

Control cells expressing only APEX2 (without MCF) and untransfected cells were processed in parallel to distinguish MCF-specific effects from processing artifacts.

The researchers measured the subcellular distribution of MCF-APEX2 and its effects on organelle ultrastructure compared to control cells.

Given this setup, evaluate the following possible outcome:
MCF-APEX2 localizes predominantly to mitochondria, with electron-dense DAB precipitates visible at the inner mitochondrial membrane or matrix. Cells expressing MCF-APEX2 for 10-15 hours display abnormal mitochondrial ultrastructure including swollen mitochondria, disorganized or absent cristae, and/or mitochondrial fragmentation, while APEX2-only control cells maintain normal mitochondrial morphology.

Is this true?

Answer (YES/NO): NO